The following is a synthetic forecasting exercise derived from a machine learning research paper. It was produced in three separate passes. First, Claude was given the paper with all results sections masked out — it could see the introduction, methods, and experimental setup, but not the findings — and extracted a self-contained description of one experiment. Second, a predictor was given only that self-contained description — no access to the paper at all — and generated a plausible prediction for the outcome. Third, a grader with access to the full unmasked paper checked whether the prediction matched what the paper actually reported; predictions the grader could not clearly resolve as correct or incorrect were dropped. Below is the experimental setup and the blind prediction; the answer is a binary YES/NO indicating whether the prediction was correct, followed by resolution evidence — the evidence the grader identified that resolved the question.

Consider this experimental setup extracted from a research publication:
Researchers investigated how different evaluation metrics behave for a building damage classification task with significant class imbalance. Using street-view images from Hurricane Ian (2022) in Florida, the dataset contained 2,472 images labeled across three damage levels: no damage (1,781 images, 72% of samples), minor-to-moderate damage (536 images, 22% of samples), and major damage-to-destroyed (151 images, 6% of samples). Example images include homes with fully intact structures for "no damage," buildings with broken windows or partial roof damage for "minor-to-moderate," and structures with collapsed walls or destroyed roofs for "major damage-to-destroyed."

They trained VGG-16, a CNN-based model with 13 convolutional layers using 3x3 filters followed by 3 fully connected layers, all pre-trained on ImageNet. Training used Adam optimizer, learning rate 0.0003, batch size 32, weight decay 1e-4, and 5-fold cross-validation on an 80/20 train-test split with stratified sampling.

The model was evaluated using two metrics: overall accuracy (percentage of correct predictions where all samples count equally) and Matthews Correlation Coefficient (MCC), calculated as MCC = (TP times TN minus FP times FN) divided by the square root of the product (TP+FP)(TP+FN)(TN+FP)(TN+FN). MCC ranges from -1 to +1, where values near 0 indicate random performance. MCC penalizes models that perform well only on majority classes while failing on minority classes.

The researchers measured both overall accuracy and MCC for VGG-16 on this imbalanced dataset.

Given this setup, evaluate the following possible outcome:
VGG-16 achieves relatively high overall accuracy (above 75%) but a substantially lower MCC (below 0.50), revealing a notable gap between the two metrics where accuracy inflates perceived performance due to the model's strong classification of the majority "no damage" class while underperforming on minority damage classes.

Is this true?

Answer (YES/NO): YES